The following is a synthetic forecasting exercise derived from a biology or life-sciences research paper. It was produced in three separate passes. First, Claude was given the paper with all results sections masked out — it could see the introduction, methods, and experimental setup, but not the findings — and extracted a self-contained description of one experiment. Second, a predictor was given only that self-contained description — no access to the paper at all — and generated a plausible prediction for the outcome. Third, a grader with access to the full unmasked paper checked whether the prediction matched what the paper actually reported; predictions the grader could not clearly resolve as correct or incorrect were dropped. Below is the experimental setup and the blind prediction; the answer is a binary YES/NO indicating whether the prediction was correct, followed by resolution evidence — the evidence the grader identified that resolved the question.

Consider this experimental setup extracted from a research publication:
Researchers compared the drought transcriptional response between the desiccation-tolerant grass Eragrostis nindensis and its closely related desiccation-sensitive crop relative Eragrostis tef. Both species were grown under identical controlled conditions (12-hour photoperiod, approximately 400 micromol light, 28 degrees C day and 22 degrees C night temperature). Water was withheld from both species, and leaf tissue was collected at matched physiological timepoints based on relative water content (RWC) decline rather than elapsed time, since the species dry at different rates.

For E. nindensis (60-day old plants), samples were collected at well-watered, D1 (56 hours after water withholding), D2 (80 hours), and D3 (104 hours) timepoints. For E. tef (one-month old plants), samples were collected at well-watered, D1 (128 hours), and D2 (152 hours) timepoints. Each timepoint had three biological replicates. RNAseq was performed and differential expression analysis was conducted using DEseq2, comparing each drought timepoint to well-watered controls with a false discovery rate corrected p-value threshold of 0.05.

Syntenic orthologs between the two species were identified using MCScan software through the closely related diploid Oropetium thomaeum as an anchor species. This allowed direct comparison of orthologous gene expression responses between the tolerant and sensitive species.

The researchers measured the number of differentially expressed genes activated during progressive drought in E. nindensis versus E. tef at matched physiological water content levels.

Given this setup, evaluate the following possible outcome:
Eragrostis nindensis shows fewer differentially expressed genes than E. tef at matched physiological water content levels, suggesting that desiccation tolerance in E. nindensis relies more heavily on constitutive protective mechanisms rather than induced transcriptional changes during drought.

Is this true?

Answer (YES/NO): NO